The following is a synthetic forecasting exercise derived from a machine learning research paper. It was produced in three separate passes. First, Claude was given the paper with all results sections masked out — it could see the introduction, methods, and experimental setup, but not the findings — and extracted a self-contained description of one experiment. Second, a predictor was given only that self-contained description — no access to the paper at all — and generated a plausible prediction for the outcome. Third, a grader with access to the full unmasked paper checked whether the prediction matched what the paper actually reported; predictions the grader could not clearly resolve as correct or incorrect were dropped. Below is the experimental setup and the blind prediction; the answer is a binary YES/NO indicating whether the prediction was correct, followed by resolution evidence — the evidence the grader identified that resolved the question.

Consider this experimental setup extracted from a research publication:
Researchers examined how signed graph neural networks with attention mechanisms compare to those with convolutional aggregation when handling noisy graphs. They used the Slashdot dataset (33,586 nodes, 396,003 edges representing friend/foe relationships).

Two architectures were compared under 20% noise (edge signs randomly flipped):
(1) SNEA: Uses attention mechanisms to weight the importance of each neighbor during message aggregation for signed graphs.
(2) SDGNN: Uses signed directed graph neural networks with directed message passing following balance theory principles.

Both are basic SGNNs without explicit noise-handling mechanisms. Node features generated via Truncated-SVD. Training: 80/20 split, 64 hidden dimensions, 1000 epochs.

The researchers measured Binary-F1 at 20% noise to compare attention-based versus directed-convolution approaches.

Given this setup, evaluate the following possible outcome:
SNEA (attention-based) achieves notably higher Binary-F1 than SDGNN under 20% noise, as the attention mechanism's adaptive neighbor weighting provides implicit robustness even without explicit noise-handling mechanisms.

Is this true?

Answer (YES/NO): NO